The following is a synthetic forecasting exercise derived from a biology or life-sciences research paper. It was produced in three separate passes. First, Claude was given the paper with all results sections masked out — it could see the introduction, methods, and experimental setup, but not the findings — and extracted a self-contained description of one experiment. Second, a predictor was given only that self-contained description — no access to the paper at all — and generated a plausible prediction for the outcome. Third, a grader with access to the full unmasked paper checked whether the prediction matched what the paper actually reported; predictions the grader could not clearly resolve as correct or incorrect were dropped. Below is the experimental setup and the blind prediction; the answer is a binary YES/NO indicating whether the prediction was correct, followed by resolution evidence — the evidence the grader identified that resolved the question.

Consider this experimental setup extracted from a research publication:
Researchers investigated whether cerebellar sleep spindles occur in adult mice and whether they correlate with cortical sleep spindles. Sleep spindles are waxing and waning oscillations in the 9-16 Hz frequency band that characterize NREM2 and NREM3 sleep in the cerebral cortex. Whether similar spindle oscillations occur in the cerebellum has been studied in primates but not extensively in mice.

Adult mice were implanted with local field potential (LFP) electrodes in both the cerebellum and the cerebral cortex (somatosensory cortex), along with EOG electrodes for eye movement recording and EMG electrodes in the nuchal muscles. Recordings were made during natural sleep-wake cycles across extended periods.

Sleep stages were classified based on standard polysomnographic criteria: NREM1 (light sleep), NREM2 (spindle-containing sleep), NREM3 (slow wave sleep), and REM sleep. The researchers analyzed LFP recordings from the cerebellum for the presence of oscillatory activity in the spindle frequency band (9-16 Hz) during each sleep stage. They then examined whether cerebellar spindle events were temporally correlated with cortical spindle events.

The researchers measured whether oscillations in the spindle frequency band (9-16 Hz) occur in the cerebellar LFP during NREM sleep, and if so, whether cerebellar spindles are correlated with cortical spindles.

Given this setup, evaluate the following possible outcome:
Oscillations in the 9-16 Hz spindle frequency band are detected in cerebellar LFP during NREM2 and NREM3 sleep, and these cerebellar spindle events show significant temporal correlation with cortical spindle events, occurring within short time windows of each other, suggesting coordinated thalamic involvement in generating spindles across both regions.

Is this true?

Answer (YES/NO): NO